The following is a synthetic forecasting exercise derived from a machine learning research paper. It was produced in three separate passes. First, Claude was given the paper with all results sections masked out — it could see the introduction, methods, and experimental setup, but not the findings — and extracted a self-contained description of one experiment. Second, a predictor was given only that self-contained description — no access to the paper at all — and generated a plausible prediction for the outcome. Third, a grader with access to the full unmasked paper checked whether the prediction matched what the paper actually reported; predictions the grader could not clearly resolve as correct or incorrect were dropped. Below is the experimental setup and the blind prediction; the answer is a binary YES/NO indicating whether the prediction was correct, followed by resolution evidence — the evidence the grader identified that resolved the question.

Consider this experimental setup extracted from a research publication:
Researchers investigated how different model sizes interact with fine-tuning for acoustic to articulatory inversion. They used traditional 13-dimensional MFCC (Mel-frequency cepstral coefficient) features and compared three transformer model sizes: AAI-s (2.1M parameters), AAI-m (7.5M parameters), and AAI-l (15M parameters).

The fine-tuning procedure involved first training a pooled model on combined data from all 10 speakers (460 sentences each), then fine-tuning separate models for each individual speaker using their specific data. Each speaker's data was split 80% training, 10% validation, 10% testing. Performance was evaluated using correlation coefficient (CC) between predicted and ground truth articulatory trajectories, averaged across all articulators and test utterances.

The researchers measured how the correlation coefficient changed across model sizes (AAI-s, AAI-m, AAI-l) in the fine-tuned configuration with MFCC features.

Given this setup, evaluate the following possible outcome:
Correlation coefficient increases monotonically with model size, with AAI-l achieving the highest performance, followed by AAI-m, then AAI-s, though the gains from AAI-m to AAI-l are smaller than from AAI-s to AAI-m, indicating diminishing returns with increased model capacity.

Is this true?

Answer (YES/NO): NO